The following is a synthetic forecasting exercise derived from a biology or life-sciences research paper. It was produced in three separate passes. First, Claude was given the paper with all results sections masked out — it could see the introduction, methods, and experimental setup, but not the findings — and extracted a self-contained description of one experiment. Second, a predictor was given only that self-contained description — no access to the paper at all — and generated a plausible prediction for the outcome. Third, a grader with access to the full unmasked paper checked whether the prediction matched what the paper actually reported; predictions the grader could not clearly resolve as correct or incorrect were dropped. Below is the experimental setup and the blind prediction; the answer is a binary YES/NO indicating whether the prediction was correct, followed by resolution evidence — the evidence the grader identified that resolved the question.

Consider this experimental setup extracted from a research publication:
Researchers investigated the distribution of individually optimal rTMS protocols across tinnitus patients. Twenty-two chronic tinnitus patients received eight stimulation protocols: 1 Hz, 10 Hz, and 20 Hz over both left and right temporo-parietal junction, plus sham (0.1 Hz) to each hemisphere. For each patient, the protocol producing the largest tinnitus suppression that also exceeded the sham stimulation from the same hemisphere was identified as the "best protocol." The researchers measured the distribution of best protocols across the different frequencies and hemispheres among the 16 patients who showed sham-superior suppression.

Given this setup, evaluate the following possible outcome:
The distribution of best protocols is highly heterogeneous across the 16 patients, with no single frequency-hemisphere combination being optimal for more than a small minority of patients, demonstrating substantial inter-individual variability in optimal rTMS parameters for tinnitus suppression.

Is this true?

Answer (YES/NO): YES